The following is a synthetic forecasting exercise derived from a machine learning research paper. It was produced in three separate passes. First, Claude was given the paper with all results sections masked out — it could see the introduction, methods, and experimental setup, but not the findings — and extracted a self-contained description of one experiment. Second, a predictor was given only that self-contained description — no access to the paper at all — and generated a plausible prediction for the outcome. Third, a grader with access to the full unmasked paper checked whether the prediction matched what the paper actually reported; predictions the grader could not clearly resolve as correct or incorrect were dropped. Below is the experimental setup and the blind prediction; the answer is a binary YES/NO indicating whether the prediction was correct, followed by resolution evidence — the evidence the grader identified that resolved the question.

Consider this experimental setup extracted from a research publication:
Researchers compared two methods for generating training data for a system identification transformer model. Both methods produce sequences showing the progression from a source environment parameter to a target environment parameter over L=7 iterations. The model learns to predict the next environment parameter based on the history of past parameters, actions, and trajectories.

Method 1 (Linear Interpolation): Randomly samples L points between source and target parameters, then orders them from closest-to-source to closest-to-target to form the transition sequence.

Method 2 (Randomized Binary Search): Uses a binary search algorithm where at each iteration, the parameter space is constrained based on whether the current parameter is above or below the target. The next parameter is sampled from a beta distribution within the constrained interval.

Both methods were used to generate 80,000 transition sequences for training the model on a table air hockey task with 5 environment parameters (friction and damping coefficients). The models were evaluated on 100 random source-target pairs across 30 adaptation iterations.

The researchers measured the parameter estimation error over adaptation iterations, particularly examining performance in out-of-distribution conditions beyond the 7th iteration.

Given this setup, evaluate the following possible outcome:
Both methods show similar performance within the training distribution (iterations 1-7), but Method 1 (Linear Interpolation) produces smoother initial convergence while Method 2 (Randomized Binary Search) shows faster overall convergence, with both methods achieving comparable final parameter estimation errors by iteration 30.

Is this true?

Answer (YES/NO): NO